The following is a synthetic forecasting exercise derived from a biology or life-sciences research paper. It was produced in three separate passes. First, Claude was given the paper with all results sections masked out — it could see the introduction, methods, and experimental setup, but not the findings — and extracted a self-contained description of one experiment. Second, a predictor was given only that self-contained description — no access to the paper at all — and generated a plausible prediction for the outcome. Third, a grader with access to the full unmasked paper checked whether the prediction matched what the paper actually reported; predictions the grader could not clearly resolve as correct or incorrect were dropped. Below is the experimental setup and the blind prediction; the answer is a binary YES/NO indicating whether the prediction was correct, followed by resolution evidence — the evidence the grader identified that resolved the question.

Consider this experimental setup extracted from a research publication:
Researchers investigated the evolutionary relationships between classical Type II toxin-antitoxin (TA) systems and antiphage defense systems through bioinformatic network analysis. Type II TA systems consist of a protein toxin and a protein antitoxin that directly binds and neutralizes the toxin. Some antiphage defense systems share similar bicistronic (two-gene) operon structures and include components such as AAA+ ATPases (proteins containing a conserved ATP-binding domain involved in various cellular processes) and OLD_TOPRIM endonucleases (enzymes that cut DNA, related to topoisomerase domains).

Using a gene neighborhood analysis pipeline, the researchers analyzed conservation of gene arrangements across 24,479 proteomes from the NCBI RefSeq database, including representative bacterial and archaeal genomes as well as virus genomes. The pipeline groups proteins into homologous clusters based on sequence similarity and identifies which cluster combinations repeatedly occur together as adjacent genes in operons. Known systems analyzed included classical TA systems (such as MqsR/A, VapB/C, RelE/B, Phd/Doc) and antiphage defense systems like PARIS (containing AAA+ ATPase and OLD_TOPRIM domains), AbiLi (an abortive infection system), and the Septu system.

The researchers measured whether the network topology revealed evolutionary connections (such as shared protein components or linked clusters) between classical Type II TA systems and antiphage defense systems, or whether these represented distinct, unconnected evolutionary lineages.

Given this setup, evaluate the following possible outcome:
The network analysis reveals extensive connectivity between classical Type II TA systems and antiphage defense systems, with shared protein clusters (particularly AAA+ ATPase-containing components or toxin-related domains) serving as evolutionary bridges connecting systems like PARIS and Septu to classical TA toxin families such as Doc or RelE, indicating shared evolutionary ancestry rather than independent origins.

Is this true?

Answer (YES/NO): NO